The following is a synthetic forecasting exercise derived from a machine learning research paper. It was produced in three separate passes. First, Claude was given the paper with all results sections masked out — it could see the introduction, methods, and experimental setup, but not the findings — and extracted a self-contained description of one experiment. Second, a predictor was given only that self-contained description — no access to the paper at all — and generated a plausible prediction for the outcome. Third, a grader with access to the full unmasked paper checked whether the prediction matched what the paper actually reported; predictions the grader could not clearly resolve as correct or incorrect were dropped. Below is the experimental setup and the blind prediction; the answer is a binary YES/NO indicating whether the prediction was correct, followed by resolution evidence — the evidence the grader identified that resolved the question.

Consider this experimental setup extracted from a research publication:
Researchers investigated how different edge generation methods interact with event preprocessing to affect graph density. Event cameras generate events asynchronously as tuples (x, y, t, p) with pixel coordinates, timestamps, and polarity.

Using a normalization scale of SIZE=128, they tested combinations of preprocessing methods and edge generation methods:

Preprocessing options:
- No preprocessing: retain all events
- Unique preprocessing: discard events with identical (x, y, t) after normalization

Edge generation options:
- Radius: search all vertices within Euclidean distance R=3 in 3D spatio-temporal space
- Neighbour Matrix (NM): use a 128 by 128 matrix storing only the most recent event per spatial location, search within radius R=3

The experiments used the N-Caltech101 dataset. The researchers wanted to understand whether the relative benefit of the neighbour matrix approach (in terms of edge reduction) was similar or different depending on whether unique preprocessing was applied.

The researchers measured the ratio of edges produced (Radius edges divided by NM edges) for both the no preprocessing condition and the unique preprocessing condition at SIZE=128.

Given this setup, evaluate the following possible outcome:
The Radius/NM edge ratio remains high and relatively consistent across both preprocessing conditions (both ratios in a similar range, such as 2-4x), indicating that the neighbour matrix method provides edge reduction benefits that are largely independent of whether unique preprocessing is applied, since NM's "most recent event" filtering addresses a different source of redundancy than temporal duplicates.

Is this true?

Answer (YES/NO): YES